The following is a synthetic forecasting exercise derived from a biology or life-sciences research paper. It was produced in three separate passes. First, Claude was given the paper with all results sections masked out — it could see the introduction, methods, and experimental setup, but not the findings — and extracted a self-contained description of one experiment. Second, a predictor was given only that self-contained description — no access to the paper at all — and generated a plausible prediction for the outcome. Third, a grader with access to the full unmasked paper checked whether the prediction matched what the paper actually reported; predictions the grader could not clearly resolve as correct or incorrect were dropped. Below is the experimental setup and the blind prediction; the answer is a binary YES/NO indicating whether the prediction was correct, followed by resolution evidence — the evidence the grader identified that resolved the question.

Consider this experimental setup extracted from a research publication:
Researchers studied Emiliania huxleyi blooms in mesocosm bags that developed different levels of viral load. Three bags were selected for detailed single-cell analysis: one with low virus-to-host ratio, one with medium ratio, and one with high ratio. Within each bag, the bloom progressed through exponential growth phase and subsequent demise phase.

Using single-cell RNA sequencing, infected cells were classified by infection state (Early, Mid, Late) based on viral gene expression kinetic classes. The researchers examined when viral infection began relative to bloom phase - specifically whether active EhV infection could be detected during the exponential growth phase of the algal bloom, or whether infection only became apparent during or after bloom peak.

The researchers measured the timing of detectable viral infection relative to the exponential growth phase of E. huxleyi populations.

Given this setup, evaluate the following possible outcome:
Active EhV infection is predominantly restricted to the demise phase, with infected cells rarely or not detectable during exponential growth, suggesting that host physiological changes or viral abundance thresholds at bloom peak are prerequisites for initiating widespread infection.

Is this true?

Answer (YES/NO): NO